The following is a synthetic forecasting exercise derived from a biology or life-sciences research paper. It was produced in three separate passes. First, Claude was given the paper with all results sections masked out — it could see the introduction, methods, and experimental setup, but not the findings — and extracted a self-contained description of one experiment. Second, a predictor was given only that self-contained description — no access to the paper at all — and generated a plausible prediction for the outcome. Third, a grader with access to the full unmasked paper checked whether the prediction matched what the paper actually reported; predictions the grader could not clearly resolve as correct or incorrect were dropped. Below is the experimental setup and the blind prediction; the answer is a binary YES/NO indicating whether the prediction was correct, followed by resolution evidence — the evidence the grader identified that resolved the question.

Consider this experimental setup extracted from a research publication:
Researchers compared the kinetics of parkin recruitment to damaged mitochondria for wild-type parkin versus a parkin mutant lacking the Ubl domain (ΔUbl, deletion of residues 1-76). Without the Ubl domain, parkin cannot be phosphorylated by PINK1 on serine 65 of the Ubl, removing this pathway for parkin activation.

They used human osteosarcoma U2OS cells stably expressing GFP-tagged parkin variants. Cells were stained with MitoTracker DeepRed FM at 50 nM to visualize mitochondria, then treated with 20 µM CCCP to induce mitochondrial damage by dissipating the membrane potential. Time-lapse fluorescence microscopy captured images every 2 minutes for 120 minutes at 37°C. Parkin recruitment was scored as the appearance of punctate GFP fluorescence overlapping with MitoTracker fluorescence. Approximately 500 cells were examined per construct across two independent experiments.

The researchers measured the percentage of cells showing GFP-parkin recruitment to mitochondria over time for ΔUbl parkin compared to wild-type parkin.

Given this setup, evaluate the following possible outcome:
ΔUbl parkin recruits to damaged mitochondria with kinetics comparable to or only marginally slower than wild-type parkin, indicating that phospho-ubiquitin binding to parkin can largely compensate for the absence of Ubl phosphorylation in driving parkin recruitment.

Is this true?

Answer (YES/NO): NO